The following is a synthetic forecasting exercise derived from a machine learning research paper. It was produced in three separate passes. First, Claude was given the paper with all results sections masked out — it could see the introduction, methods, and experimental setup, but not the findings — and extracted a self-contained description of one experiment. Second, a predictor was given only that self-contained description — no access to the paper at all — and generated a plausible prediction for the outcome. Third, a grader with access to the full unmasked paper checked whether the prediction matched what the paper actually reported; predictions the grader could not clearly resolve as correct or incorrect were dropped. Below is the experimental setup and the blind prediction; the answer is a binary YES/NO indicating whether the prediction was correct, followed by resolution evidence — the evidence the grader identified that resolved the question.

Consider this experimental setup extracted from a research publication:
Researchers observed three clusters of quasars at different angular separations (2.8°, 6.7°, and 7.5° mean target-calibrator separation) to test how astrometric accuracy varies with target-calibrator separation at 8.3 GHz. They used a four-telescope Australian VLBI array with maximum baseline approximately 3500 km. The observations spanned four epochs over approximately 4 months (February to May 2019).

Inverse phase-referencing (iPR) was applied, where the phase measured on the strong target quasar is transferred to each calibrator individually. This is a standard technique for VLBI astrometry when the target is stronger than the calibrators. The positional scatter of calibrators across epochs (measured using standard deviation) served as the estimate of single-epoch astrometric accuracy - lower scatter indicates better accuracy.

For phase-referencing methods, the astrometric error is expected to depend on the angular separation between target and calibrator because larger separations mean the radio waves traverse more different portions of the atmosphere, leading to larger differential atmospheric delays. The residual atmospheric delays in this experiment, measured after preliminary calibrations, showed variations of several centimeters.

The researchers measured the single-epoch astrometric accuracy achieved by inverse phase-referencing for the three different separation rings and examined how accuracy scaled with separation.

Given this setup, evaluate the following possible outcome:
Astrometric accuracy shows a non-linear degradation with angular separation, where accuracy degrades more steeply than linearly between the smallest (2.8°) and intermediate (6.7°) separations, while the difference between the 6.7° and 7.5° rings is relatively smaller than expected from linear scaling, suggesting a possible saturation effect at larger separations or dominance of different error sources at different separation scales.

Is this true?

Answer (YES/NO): YES